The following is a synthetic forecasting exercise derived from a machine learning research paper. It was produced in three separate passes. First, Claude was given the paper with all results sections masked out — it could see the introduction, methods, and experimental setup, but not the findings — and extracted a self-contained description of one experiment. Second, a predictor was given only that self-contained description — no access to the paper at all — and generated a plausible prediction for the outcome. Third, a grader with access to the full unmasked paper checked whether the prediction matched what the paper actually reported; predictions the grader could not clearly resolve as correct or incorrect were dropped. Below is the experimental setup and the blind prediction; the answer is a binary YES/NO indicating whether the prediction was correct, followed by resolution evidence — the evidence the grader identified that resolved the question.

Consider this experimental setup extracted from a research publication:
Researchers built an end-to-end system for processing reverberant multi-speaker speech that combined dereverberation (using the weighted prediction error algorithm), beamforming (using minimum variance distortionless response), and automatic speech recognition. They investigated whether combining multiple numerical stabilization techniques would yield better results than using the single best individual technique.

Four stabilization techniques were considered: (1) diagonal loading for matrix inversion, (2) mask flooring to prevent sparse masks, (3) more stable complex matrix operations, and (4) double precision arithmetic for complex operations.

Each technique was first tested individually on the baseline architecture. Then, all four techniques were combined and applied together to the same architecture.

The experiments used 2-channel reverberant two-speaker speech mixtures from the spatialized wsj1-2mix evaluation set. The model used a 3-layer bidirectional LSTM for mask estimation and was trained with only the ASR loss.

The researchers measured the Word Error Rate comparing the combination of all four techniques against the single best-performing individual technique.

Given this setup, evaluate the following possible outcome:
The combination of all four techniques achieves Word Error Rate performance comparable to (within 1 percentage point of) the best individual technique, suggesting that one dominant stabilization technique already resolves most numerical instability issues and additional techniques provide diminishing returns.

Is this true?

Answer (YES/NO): YES